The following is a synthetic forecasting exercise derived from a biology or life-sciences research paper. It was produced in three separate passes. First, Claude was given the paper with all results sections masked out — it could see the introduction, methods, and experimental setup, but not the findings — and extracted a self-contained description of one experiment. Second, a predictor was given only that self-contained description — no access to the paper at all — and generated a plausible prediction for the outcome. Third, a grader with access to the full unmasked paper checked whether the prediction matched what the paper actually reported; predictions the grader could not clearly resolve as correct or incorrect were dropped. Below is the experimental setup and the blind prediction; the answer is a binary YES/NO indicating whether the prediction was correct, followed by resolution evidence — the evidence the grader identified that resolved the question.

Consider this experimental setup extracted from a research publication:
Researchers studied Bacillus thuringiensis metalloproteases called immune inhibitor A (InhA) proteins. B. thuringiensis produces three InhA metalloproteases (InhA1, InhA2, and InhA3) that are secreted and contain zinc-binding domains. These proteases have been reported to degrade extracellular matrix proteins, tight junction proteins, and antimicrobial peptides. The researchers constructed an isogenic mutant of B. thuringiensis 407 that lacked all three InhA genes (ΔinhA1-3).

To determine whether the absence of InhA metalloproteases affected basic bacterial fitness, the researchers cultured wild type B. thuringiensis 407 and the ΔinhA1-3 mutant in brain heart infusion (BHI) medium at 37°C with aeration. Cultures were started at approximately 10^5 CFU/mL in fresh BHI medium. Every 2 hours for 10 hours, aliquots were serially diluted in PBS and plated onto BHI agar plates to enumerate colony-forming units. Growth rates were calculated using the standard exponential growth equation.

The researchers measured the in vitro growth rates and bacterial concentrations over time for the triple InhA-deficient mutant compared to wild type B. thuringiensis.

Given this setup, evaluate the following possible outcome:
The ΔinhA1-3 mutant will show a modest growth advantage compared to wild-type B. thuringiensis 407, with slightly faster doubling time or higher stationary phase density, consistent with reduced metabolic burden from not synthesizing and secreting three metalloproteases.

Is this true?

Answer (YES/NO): NO